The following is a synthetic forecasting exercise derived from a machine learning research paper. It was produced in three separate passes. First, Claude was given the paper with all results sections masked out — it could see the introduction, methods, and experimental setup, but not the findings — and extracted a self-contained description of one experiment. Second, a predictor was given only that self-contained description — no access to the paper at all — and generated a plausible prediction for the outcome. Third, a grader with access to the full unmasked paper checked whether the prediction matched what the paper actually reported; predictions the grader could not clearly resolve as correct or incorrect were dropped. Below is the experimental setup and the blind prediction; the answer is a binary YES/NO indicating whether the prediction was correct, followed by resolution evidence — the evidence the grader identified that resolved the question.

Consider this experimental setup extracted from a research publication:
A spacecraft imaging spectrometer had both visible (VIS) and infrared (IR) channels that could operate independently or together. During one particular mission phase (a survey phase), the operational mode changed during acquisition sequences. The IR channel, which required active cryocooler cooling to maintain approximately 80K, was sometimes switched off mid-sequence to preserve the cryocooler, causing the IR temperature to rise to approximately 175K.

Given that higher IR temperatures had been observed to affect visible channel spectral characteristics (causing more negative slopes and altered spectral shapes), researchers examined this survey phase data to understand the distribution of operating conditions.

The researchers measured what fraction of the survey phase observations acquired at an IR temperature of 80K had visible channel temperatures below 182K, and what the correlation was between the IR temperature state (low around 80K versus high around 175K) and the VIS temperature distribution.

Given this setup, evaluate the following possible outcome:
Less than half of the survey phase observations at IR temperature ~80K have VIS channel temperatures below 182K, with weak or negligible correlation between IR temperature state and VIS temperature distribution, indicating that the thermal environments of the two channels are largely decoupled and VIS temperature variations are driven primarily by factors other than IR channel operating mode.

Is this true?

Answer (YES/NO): NO